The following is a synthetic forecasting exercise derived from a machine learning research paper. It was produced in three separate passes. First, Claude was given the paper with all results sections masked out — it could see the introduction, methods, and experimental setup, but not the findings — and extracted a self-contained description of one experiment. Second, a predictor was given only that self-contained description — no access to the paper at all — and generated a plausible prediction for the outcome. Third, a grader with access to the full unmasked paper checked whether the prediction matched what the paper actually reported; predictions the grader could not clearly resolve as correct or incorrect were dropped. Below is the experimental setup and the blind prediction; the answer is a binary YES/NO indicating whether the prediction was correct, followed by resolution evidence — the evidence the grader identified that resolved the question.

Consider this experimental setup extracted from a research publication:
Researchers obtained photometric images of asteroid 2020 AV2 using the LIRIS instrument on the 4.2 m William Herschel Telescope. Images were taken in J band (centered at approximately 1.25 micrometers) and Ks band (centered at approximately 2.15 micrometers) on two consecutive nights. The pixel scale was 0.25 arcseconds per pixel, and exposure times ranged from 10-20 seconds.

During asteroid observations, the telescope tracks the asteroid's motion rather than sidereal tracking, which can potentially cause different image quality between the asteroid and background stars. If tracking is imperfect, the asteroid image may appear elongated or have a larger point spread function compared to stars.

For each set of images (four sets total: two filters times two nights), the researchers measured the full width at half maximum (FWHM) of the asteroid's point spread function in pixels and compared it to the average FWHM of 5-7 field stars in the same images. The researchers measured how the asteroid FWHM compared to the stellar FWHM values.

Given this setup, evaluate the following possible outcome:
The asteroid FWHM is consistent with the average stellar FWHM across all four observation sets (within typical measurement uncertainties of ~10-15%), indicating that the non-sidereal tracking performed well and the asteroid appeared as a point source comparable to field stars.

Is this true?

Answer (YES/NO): YES